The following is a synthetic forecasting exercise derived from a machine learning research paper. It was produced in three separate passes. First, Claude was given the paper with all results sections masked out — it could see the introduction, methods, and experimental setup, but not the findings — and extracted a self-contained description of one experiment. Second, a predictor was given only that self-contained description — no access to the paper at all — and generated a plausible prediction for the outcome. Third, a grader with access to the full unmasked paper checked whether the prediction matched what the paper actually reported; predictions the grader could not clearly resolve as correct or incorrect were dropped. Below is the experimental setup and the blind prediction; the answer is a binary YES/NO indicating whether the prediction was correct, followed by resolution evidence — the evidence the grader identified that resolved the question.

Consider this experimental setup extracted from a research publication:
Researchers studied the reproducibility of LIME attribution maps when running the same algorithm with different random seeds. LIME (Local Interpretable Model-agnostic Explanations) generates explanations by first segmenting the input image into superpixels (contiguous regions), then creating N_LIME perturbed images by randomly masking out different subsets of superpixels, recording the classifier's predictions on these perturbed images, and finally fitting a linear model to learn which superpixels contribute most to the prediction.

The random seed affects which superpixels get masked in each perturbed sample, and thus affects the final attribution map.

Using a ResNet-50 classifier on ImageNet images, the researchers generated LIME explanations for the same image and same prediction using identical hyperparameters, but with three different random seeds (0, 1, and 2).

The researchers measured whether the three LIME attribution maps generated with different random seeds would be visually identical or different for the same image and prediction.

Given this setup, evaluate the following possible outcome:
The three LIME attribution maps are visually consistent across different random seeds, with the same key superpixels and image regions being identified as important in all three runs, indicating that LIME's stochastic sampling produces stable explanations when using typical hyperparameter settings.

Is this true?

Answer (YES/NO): NO